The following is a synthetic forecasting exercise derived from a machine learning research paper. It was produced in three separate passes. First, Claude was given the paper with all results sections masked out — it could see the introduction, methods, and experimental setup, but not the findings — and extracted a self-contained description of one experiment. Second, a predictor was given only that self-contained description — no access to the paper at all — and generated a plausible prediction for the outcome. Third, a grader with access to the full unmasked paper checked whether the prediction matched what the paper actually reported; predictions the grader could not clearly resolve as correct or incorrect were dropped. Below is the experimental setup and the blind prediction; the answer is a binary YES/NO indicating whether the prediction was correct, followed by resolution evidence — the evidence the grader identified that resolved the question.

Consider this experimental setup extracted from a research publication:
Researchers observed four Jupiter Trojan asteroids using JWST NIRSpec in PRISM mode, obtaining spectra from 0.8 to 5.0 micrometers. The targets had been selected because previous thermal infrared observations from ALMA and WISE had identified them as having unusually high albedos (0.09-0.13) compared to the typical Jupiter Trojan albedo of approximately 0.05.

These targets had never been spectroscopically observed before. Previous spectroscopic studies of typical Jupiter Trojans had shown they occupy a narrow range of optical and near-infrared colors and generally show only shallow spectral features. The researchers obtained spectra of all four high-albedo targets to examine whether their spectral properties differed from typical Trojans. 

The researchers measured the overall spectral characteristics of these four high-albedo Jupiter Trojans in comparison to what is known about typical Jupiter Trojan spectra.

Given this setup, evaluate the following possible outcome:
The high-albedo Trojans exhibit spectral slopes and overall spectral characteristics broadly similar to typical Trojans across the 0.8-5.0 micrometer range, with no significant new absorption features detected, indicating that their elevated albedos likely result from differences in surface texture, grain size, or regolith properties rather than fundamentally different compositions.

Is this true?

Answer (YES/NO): NO